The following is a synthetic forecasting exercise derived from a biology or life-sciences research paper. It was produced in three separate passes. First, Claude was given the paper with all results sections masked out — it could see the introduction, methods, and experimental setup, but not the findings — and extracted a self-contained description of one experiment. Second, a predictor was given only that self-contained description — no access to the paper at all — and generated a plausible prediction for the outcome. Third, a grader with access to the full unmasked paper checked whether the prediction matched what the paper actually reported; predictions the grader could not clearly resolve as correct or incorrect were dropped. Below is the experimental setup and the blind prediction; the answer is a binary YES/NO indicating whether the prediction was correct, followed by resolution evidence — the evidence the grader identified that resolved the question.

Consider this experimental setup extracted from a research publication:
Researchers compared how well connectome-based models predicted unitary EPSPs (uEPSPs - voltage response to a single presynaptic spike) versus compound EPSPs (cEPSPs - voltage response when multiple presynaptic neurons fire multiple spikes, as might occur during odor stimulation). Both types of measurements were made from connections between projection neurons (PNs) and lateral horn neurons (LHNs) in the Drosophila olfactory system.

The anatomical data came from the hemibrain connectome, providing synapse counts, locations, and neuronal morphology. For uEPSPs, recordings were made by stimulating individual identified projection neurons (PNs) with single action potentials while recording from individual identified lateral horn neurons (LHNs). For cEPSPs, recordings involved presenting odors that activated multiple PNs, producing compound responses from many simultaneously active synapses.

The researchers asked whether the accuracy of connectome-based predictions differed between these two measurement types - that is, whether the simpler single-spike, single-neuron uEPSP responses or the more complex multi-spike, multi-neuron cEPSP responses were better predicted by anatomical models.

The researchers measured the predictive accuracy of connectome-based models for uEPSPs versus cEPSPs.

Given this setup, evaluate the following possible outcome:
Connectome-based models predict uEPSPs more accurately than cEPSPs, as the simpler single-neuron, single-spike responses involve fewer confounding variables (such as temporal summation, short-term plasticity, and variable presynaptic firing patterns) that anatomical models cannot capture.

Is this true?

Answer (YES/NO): YES